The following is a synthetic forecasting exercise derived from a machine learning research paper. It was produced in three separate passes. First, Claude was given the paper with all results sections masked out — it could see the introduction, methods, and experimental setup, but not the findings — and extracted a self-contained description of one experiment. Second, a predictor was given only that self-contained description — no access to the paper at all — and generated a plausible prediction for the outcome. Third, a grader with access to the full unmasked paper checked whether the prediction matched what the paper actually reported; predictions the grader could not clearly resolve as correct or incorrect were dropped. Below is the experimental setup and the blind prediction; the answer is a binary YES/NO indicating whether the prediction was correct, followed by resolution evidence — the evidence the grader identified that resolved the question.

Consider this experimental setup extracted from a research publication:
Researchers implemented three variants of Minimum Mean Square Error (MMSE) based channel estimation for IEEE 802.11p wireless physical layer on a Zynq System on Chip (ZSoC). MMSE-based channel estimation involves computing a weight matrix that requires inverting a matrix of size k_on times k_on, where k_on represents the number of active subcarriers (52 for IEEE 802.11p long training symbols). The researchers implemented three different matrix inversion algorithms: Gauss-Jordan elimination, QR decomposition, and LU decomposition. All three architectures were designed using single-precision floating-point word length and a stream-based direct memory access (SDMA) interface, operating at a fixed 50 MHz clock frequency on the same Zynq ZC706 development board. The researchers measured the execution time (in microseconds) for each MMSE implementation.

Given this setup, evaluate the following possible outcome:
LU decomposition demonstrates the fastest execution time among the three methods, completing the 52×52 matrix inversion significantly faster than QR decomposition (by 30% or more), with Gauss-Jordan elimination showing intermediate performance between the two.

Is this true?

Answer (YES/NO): NO